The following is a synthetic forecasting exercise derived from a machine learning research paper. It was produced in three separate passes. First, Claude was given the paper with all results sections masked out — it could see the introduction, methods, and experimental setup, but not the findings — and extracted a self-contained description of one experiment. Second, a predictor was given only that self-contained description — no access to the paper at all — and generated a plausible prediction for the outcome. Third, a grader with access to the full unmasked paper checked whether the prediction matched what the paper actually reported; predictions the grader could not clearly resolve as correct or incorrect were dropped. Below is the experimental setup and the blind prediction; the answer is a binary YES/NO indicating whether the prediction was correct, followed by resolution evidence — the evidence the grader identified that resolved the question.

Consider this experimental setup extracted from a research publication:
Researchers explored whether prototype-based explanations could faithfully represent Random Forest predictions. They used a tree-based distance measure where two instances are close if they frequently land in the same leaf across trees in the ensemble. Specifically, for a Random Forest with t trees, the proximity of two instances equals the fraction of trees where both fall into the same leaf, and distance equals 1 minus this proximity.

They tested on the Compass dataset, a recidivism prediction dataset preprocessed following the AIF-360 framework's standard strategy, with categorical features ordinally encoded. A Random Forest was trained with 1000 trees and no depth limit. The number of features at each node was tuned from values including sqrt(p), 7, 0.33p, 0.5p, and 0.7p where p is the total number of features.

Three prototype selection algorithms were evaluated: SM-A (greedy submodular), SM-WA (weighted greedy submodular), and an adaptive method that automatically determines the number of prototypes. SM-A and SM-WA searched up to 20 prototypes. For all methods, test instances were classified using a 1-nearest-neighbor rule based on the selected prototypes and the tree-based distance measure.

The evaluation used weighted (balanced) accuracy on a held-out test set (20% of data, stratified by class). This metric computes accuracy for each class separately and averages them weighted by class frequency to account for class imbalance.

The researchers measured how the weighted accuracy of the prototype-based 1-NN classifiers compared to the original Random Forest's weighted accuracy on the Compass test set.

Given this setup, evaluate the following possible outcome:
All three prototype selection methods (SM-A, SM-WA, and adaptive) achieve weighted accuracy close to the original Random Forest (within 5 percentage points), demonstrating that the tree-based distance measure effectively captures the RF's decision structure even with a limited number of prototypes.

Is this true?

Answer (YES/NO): NO